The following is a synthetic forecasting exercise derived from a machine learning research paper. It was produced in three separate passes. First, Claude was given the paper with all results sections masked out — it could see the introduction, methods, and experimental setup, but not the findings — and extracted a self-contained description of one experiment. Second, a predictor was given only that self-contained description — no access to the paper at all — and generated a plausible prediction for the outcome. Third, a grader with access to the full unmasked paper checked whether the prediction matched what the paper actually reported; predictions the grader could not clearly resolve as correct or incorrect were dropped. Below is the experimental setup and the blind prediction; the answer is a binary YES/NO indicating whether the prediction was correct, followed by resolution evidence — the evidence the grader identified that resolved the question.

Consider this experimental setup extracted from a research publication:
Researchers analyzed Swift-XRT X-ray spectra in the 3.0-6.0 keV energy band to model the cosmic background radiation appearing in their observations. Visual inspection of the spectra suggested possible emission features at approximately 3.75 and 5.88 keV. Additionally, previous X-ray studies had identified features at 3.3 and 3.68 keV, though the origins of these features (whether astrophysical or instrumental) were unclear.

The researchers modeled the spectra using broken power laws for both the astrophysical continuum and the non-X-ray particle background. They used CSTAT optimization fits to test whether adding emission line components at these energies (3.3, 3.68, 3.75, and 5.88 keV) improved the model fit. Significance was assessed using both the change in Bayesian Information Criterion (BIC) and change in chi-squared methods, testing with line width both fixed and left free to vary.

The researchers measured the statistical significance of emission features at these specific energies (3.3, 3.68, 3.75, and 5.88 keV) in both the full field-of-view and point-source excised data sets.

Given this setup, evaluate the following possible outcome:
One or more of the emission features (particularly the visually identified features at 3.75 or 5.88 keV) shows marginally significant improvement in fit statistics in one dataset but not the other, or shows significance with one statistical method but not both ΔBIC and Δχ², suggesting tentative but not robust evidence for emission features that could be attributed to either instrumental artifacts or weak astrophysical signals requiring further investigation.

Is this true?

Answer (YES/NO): NO